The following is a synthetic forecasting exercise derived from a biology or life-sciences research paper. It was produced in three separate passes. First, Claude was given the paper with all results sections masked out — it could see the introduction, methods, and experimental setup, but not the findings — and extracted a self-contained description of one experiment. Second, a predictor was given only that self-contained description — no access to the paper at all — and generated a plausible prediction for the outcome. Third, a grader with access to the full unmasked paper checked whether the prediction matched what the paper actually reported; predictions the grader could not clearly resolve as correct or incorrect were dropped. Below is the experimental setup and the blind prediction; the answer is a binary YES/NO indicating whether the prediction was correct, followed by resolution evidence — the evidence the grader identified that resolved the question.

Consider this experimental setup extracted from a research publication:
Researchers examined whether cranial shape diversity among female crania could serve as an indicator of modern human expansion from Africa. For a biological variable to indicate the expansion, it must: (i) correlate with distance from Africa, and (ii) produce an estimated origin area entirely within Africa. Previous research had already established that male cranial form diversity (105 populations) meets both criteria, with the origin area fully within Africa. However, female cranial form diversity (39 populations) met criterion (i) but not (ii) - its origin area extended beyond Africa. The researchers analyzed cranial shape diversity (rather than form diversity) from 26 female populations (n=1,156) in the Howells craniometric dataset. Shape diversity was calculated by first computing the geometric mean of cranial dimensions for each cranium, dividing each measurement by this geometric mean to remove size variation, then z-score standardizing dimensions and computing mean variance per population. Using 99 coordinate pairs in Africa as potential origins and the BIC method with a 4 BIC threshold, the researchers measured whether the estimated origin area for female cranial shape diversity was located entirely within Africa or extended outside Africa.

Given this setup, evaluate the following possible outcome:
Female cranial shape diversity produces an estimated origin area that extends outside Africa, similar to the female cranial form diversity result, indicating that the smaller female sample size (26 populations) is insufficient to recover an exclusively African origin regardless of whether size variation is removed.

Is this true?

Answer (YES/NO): NO